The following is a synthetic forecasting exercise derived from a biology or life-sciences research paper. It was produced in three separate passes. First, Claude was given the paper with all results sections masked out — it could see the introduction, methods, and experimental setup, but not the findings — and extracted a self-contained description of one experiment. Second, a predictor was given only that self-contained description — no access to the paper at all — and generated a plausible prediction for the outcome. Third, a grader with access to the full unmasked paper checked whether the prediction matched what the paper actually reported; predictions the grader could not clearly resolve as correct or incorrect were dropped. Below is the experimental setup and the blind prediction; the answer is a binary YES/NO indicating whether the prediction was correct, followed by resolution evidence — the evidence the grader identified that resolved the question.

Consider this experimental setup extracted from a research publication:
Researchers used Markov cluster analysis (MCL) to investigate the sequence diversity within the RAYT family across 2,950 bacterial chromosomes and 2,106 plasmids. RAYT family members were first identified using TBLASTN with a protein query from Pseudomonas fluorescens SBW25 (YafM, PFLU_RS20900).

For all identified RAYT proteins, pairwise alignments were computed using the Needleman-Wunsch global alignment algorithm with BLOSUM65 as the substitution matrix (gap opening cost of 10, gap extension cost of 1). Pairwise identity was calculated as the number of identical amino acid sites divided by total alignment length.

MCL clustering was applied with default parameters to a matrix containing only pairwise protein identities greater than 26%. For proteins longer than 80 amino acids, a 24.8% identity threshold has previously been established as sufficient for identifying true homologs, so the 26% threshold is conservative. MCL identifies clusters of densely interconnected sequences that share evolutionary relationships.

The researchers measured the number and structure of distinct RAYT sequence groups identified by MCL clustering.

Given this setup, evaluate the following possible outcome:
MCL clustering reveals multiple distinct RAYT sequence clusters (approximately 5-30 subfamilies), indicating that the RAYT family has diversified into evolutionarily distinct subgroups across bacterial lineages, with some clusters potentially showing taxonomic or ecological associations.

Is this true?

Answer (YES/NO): YES